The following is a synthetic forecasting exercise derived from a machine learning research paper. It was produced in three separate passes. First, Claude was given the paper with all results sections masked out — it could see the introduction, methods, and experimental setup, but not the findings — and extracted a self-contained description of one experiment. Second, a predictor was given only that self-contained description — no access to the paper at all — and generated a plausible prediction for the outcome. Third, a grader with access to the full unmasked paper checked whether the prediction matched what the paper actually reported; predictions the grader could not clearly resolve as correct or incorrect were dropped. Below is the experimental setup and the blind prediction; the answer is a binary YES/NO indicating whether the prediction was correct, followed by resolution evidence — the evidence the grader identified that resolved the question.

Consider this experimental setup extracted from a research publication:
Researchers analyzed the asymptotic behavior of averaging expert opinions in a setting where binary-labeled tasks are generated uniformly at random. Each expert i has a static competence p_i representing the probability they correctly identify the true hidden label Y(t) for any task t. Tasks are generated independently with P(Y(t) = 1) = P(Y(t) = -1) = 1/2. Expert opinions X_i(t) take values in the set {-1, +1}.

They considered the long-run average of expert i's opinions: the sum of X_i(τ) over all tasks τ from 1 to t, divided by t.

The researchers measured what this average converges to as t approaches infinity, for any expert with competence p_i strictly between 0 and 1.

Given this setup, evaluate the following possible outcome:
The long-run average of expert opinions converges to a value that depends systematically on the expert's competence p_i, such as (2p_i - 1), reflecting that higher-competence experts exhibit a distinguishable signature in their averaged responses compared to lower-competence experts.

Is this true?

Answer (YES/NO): NO